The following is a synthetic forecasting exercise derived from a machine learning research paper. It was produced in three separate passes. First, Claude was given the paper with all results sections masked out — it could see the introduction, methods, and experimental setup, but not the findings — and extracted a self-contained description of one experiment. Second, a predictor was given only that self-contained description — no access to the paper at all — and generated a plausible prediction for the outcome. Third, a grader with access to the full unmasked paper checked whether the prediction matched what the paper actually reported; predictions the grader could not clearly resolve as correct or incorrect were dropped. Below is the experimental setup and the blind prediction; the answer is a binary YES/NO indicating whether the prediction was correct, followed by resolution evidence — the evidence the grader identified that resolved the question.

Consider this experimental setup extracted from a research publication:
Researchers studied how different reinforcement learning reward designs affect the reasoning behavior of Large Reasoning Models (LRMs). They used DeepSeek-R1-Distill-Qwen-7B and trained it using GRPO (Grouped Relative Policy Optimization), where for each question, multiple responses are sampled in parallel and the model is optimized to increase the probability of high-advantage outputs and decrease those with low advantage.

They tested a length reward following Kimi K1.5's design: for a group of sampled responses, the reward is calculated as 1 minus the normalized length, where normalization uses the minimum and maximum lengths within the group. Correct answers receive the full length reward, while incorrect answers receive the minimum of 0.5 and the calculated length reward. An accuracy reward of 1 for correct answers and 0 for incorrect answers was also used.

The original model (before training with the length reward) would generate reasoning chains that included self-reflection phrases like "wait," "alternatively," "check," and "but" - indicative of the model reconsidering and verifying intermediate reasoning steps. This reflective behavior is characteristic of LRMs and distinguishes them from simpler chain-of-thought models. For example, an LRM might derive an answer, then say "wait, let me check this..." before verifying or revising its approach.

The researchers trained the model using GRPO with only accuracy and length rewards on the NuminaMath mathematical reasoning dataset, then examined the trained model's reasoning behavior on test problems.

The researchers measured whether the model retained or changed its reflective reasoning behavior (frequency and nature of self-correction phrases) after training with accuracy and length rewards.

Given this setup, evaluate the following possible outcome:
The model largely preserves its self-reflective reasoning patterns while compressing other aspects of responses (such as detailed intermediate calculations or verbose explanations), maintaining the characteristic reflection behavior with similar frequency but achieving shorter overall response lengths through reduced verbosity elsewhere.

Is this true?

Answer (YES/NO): NO